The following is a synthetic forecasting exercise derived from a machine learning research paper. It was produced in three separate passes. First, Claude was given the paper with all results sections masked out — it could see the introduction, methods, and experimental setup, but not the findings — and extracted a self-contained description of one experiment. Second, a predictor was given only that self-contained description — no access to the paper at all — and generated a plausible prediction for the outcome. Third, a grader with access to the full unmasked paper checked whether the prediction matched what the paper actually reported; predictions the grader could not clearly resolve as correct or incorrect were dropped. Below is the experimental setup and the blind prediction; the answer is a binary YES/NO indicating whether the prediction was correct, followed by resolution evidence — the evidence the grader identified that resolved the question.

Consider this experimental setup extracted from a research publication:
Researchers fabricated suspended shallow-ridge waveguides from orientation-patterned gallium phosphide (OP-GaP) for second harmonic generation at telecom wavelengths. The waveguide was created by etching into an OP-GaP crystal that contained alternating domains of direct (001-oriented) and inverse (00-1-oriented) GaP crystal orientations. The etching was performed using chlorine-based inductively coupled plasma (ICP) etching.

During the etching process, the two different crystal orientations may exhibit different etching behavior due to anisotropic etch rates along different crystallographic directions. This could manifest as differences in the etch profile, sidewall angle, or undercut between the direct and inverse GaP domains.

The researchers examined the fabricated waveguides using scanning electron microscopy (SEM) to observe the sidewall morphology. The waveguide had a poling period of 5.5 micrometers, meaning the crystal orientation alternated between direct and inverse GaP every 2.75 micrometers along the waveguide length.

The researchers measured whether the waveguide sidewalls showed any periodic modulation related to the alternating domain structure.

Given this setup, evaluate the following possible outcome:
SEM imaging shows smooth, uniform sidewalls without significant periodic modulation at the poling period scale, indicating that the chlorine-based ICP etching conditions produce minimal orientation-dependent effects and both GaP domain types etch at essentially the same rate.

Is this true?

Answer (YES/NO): NO